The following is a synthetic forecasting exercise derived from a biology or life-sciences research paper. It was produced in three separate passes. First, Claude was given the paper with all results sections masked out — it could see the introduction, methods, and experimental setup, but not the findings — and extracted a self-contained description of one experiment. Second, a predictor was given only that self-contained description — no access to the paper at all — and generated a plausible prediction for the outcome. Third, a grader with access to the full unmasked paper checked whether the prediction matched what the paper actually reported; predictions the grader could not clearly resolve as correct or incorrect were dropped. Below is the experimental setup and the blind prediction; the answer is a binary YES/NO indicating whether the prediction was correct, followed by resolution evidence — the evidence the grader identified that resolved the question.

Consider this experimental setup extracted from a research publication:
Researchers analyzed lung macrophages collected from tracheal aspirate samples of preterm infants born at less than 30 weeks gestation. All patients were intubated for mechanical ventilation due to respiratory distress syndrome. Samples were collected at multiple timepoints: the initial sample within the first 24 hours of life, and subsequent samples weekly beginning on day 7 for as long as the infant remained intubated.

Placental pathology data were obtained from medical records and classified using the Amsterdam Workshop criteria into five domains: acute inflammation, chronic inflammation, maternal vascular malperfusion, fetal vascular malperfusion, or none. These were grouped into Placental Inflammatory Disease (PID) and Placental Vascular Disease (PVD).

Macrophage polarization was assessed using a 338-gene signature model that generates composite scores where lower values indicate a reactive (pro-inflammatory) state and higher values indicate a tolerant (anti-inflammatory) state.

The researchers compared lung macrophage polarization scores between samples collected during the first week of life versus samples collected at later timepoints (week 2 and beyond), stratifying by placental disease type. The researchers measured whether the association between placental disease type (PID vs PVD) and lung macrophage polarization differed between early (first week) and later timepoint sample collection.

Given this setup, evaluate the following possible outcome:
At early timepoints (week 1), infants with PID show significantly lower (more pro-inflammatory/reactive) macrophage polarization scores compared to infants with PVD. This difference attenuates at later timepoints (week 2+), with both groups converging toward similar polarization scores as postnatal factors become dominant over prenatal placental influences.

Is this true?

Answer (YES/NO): NO